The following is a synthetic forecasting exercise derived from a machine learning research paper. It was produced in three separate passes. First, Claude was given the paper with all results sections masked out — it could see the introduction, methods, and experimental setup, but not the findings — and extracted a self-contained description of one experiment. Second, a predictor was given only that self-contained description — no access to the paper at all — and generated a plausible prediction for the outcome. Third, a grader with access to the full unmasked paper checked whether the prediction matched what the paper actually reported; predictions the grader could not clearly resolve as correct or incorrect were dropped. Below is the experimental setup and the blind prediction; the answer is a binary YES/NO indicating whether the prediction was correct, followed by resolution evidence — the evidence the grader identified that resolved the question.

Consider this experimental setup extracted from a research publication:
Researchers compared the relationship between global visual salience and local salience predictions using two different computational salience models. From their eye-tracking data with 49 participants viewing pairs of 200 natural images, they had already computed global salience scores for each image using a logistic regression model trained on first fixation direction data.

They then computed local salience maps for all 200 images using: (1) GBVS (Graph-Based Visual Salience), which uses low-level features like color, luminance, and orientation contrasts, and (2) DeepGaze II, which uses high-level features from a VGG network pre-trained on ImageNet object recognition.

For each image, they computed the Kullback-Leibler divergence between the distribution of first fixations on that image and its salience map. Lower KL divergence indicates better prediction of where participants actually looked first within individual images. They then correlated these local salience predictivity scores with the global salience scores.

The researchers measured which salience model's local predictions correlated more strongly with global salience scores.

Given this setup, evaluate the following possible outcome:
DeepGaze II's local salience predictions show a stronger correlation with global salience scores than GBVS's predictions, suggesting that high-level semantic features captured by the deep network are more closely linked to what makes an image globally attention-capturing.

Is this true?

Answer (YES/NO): YES